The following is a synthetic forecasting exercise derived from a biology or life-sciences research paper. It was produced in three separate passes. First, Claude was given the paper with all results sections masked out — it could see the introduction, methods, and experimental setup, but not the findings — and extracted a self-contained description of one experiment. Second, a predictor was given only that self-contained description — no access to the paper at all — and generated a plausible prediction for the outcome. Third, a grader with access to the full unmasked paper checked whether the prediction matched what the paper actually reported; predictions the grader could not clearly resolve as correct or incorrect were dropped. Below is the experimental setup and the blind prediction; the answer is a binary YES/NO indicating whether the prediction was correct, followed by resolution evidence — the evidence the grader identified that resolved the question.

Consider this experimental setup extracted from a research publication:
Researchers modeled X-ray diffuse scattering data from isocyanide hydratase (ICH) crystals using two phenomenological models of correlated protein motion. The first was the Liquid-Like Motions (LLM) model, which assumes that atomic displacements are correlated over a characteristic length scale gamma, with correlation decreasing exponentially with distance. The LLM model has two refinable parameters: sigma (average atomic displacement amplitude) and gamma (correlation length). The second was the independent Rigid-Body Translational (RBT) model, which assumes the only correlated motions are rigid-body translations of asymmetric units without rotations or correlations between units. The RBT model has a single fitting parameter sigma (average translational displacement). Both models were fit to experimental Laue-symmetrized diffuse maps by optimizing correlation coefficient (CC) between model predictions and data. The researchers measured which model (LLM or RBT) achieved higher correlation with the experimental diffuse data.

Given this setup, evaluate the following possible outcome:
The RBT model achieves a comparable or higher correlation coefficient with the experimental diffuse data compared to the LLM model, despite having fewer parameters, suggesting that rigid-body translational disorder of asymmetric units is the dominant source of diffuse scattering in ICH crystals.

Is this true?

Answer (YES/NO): NO